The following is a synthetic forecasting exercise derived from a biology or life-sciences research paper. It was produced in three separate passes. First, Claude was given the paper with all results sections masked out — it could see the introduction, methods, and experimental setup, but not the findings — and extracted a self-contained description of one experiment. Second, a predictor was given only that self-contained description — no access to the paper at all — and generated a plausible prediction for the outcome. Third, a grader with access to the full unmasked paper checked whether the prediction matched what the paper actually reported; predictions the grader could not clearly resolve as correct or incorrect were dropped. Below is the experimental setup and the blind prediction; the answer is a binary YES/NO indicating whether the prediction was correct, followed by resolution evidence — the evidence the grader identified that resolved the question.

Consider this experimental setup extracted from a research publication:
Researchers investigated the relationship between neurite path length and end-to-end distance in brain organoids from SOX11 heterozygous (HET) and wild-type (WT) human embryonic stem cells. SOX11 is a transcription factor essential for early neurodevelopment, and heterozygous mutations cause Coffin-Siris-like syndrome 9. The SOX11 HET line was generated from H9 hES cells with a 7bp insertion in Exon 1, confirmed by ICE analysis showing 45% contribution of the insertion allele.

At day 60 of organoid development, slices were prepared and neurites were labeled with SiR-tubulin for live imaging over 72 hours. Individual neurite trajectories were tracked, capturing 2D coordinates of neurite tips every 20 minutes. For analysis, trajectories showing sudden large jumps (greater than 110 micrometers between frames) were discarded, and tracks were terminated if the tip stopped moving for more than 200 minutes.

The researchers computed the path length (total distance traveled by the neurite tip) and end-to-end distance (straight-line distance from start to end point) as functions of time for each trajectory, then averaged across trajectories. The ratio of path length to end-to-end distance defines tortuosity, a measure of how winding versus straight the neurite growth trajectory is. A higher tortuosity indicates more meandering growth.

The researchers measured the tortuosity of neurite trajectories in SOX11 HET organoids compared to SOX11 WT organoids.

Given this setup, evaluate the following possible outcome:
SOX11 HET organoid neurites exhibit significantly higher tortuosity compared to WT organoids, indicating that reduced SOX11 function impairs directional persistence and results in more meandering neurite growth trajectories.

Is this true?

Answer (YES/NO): YES